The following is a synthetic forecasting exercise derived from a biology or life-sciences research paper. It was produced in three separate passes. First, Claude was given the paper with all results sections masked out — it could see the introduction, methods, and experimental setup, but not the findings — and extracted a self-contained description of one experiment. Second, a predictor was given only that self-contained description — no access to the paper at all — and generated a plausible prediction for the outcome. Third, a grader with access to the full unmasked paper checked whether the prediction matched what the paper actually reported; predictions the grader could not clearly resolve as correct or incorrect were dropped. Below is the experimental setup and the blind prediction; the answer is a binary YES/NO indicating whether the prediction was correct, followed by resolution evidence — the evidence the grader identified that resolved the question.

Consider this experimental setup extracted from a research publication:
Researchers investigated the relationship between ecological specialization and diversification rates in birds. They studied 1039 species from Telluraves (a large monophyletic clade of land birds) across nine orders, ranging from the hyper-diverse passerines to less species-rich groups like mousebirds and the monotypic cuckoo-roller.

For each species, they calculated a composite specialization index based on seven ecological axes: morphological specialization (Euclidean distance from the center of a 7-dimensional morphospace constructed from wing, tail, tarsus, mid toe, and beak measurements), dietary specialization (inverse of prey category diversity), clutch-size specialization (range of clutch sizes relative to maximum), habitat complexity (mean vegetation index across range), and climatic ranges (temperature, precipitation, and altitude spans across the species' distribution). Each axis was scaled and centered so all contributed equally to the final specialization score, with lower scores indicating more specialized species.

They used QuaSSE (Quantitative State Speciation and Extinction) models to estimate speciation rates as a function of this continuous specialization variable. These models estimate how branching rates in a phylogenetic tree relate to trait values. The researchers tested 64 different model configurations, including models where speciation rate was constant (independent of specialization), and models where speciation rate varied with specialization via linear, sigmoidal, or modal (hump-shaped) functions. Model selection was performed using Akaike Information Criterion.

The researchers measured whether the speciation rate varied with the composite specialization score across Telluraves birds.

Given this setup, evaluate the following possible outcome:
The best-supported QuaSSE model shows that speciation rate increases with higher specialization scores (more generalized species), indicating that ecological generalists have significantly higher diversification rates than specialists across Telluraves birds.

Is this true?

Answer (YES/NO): NO